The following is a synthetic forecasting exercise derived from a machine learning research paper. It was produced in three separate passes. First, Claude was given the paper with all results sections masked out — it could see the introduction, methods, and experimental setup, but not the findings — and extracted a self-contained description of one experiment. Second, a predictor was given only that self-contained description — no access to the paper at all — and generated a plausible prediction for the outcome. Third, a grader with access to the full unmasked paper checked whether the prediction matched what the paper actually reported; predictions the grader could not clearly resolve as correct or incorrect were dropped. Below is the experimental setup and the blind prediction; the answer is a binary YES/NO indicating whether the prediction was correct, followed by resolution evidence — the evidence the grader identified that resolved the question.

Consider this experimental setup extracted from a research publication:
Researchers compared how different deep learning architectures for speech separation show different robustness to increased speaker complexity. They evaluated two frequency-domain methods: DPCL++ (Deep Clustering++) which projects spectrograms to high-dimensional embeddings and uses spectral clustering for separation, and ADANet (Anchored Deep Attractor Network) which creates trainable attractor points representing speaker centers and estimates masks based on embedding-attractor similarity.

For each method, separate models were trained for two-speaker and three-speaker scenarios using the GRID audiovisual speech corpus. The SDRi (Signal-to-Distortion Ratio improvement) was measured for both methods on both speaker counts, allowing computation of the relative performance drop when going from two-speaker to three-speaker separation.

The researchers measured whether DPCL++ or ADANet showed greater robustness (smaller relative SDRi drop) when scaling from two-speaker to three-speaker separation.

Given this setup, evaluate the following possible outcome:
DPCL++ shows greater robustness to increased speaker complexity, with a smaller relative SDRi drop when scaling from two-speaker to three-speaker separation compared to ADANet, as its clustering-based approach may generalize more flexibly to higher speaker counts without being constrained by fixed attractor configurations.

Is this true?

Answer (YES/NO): NO